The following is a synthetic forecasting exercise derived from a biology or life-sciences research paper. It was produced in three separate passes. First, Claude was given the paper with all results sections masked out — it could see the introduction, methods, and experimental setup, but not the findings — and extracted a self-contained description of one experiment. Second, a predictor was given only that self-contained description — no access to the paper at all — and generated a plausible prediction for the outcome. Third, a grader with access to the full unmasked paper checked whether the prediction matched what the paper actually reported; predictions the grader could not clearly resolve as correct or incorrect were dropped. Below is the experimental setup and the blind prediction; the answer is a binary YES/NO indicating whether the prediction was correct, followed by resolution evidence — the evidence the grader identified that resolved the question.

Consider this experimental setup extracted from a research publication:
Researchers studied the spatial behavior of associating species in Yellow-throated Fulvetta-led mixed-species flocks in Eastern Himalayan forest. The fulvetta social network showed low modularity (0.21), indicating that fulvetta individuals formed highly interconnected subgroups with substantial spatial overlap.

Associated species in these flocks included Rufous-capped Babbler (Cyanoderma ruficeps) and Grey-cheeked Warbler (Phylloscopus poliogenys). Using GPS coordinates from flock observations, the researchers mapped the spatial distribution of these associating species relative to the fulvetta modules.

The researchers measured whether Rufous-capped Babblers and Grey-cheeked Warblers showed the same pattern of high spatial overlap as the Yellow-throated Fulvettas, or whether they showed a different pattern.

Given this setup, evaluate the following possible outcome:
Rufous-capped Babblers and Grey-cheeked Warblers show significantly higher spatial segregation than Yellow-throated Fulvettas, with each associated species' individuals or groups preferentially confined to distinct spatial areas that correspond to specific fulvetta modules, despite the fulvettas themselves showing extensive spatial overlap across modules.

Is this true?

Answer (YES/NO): NO